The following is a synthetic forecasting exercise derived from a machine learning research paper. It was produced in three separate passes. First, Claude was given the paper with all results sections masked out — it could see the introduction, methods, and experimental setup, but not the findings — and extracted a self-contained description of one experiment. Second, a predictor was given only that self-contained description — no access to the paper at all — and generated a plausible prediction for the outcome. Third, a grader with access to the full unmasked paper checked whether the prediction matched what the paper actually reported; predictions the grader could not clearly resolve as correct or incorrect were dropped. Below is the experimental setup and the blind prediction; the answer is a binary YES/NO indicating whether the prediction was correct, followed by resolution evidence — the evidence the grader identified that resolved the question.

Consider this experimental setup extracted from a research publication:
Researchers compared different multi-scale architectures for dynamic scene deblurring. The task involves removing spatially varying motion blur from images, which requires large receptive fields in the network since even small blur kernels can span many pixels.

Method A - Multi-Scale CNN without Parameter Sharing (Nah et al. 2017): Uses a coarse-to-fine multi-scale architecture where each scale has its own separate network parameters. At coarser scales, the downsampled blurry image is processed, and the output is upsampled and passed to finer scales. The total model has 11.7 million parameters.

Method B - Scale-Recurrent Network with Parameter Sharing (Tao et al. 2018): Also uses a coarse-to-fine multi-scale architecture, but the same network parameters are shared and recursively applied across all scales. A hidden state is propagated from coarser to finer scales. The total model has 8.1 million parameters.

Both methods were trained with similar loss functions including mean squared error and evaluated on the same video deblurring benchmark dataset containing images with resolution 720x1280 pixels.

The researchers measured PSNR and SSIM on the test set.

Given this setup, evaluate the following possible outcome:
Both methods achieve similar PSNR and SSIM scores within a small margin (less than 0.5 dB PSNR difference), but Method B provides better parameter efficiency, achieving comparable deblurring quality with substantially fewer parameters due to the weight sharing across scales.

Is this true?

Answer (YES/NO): NO